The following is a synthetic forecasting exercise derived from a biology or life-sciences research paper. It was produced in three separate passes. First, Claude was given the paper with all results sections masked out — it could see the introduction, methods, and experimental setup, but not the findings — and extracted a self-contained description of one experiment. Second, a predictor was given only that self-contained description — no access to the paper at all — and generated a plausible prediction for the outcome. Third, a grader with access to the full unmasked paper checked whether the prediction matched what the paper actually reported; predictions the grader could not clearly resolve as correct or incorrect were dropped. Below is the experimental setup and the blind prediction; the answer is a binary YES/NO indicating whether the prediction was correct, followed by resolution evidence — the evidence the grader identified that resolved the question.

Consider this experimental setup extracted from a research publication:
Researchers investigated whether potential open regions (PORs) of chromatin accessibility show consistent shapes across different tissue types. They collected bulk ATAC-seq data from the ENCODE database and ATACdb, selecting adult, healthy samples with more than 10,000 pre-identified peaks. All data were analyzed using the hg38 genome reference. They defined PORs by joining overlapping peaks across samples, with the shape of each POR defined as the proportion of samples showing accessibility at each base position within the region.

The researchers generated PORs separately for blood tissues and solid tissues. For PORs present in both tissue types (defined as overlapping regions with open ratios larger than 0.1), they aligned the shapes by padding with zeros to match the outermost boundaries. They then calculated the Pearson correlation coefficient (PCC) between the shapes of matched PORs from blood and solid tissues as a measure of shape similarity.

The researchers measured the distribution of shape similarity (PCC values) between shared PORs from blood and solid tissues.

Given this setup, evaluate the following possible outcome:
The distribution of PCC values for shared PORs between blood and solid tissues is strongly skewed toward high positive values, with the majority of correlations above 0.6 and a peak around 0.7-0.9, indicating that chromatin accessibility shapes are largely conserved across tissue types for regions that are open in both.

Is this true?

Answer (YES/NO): NO